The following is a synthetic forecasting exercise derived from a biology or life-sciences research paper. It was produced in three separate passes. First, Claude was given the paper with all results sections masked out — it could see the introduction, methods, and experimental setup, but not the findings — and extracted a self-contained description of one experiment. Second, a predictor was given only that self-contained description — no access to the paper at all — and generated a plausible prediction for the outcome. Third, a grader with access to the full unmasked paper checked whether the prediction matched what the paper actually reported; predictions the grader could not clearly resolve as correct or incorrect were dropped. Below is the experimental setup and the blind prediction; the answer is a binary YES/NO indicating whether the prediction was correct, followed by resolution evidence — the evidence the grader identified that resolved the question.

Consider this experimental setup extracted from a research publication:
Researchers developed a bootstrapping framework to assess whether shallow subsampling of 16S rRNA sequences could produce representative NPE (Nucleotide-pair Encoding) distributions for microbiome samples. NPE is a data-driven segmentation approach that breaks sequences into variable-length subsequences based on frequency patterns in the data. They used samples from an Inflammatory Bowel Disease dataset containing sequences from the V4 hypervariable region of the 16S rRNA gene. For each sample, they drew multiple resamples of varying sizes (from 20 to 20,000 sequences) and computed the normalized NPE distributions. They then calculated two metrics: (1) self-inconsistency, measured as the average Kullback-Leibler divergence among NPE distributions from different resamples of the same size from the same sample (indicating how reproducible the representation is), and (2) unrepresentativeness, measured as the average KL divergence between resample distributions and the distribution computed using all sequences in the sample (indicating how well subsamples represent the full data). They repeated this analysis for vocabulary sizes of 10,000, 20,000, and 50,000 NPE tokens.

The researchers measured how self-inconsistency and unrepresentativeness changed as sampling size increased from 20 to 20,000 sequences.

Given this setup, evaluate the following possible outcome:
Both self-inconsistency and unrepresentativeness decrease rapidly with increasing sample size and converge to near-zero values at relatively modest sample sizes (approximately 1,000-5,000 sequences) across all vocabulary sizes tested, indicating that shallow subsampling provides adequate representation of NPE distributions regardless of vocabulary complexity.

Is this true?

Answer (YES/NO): NO